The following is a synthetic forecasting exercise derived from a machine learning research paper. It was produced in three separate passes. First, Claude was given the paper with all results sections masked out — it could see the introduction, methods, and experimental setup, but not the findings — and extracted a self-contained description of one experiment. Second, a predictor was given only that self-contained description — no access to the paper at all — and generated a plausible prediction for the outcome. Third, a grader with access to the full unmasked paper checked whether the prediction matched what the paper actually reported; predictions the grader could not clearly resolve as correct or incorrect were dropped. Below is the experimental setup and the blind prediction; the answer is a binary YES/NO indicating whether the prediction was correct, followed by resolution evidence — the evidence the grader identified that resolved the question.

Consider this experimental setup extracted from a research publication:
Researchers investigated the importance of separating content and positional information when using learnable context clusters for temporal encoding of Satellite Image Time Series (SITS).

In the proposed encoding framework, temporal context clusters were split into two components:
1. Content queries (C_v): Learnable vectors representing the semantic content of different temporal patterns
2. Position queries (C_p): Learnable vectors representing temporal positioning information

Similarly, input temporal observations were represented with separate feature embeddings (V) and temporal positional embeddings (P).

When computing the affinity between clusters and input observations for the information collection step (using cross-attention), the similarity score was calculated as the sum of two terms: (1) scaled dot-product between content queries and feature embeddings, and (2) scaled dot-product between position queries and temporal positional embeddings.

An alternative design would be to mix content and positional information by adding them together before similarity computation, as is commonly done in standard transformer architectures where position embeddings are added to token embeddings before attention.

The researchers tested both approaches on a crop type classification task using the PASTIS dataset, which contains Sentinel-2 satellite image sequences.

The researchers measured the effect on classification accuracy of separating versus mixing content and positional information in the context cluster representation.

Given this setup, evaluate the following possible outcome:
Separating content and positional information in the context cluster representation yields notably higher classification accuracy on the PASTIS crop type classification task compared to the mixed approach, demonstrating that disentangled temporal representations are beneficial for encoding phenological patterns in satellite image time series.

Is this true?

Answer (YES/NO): NO